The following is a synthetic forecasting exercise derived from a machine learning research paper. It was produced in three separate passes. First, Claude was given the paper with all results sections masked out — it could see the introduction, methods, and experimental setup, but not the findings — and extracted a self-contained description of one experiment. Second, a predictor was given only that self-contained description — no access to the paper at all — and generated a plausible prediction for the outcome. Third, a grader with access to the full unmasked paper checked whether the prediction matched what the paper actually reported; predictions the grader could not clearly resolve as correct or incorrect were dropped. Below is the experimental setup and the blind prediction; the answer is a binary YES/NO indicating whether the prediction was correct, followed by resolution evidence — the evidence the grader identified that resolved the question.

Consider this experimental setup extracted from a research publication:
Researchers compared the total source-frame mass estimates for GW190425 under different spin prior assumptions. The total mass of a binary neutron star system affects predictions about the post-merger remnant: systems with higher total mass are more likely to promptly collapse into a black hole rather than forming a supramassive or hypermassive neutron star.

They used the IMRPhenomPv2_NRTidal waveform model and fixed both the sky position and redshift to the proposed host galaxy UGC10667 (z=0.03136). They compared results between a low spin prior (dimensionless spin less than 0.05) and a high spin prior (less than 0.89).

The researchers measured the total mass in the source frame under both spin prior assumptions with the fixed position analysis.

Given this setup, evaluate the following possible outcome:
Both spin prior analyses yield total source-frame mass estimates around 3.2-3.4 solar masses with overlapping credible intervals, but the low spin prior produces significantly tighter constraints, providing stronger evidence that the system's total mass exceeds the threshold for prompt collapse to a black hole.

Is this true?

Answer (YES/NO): NO